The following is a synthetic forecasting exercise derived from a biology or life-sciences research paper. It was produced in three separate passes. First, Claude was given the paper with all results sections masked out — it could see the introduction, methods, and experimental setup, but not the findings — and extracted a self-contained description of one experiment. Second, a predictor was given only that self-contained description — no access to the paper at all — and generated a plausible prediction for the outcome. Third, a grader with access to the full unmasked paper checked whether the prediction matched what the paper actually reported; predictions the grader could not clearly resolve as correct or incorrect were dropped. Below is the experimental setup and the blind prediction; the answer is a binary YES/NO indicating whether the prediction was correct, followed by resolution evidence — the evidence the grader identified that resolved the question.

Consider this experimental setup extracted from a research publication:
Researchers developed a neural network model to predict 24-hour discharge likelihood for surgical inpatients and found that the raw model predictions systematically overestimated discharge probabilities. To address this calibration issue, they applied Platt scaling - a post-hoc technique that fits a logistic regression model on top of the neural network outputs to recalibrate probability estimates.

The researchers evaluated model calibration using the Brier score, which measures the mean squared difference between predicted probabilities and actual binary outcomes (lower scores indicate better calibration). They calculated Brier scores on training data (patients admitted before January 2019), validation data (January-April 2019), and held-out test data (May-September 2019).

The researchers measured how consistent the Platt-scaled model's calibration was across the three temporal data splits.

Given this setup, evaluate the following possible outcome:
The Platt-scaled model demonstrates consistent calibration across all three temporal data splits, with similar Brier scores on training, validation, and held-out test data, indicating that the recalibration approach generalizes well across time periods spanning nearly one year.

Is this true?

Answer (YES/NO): YES